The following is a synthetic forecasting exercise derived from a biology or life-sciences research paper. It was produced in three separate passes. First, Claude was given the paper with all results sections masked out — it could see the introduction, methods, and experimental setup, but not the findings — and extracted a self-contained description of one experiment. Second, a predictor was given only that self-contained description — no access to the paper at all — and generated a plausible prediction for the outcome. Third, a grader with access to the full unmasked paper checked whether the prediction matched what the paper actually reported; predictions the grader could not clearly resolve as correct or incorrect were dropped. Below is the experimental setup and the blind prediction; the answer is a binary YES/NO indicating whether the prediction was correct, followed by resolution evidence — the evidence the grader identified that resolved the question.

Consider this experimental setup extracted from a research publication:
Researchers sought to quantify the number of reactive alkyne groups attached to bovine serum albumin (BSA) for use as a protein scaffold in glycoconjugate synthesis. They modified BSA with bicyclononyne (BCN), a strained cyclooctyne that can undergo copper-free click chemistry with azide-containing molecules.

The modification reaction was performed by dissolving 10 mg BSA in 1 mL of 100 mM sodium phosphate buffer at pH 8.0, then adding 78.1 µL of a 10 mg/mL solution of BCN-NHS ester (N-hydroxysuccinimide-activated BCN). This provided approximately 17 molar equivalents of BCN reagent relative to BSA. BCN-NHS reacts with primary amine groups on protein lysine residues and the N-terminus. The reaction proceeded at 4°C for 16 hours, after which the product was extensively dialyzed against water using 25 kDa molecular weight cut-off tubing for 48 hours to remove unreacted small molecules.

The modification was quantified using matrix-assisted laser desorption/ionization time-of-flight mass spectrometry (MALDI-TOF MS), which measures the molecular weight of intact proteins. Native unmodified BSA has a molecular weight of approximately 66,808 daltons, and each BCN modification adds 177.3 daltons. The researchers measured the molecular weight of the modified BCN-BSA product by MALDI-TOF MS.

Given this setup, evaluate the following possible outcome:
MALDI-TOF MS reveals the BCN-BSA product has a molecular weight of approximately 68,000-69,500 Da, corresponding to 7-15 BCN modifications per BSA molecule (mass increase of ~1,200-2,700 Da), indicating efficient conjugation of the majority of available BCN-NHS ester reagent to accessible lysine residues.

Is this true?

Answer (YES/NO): NO